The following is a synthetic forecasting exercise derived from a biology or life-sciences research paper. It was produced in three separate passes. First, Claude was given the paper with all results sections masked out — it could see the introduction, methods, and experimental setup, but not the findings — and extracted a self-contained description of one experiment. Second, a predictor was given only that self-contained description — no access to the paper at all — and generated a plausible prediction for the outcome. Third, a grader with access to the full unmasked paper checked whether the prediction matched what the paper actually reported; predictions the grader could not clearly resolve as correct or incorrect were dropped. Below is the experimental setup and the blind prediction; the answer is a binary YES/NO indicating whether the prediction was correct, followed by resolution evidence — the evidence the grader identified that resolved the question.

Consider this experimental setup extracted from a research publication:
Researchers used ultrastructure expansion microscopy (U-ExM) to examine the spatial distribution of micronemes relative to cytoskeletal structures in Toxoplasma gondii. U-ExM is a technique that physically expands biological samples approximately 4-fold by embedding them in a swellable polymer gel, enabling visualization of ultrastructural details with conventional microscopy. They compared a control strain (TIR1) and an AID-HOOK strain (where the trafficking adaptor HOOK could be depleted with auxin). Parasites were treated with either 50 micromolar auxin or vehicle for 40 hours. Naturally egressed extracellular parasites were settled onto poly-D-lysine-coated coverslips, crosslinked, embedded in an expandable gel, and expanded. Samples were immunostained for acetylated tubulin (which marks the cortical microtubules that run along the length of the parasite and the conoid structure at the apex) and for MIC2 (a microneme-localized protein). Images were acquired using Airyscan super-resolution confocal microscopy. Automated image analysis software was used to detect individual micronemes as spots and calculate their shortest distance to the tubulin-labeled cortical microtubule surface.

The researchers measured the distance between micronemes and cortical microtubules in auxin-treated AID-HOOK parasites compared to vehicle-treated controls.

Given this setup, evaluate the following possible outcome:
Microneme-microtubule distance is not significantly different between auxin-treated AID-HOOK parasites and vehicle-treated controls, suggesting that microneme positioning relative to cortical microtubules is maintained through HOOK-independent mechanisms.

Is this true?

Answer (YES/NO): YES